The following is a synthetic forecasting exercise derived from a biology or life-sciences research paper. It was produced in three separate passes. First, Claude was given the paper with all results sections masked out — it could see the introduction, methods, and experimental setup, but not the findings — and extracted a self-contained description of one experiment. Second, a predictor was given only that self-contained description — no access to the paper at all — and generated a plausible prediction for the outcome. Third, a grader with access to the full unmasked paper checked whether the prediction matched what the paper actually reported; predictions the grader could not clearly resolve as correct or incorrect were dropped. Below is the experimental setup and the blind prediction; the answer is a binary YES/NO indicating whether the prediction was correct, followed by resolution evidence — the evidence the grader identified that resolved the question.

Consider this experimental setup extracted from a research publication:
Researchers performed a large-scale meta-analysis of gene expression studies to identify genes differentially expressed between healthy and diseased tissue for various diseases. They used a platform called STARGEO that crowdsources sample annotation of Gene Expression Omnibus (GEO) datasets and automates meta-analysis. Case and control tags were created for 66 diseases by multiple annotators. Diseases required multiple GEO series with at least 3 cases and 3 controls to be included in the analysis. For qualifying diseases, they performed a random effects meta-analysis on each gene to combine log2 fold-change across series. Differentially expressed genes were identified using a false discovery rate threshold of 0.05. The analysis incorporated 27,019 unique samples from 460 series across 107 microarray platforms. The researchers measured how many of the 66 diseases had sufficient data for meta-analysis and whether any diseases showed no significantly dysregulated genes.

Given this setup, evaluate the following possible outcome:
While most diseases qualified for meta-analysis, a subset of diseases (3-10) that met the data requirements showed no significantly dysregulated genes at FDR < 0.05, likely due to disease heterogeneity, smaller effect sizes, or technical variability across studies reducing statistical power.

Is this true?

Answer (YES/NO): NO